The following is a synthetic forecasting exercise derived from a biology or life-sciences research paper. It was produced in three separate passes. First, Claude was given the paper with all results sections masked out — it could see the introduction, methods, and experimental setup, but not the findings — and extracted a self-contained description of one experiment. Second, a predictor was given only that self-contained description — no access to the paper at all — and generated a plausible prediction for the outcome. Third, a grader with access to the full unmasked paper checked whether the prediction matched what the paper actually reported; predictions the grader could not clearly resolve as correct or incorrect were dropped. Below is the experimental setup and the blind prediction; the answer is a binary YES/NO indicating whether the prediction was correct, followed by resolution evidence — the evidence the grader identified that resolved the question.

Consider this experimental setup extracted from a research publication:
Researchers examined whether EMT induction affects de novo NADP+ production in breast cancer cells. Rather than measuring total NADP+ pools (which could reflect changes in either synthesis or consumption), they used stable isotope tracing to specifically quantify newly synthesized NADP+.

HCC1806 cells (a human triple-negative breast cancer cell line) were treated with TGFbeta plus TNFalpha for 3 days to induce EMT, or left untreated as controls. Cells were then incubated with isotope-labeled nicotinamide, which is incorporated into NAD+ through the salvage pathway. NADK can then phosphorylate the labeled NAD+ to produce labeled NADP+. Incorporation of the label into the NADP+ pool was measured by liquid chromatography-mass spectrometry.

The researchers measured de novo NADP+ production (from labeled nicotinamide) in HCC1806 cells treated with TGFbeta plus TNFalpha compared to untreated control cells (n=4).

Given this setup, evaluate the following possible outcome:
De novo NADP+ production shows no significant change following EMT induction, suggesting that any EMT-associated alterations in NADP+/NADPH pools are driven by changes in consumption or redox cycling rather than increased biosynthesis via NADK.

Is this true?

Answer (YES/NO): NO